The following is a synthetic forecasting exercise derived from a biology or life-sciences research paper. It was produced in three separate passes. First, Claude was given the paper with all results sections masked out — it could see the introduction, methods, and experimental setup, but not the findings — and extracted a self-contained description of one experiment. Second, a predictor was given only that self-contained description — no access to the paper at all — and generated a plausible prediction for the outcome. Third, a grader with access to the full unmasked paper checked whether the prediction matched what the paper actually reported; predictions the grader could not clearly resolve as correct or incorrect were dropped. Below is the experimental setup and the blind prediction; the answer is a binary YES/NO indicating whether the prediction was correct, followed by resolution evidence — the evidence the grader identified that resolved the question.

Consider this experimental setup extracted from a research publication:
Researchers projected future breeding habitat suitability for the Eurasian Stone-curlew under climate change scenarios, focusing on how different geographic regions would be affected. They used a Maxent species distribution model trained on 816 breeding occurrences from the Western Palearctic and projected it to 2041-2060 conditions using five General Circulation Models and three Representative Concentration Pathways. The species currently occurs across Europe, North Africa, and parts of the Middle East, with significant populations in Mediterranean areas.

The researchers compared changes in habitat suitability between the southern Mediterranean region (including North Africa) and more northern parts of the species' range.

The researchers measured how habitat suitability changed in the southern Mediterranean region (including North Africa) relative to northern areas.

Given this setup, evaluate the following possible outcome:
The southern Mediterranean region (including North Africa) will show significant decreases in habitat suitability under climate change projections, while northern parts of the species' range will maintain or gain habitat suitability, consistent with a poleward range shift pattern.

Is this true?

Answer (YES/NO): NO